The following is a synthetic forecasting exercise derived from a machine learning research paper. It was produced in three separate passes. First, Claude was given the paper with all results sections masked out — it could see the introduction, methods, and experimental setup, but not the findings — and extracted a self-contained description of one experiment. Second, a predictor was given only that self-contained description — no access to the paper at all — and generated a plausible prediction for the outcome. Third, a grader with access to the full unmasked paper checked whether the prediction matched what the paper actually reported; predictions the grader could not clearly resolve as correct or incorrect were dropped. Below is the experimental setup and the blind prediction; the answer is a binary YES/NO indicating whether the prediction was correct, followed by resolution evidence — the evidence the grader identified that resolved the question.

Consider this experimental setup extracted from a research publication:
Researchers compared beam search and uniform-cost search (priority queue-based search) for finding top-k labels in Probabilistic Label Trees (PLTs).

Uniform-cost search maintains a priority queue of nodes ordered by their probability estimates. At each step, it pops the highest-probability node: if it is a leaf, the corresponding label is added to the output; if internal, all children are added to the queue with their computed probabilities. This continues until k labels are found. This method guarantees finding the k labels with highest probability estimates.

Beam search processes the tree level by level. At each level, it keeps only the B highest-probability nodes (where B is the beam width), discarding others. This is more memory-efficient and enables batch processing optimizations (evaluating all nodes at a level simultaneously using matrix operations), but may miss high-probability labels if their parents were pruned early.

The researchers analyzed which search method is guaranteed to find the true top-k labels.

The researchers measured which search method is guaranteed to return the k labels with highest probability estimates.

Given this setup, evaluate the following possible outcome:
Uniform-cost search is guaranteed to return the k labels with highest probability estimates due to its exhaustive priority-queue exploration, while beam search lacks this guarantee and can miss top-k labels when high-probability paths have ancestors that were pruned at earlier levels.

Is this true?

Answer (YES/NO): YES